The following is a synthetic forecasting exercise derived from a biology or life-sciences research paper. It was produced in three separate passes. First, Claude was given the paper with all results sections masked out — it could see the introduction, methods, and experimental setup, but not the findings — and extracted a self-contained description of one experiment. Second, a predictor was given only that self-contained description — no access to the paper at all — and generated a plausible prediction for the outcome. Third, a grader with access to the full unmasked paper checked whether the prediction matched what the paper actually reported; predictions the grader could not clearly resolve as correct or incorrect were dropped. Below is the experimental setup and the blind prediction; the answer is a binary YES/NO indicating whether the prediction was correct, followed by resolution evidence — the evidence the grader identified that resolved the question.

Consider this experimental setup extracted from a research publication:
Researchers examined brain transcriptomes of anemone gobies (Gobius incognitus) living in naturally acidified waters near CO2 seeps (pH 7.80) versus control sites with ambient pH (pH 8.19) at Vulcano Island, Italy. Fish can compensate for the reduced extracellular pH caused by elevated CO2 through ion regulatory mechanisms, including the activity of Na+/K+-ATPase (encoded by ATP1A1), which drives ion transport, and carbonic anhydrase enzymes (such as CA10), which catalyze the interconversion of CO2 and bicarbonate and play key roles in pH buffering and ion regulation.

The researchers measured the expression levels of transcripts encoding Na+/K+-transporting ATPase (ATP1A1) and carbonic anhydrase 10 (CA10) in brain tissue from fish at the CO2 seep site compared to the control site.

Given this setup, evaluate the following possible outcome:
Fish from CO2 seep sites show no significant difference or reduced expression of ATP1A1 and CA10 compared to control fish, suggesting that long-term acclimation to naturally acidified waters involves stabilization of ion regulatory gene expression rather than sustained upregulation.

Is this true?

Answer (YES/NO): NO